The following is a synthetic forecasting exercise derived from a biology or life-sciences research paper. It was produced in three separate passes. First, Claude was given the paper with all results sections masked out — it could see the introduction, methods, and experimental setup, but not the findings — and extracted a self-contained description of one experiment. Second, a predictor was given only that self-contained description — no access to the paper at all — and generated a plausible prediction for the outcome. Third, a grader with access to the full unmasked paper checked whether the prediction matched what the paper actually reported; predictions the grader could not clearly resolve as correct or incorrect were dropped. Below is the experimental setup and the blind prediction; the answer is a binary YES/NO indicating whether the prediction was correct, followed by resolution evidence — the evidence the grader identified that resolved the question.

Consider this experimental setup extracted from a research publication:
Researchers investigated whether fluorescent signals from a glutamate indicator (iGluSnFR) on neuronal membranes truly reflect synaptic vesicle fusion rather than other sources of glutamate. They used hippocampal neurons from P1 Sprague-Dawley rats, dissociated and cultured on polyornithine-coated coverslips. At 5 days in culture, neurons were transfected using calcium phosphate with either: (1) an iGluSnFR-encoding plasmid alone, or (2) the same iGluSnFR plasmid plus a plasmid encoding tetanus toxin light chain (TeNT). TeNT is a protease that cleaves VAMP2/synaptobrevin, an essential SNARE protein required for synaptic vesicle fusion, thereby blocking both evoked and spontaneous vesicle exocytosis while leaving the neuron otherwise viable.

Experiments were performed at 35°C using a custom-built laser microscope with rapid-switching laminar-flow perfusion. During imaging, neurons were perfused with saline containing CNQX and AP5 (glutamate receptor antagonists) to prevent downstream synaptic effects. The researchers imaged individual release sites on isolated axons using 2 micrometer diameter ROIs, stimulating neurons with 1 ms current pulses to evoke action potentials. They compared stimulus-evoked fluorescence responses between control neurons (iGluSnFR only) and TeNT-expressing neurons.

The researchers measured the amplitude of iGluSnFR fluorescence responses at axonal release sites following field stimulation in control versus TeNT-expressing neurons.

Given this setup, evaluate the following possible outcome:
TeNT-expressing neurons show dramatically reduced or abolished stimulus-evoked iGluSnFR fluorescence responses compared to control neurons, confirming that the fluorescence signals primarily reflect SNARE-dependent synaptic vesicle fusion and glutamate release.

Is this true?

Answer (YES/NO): YES